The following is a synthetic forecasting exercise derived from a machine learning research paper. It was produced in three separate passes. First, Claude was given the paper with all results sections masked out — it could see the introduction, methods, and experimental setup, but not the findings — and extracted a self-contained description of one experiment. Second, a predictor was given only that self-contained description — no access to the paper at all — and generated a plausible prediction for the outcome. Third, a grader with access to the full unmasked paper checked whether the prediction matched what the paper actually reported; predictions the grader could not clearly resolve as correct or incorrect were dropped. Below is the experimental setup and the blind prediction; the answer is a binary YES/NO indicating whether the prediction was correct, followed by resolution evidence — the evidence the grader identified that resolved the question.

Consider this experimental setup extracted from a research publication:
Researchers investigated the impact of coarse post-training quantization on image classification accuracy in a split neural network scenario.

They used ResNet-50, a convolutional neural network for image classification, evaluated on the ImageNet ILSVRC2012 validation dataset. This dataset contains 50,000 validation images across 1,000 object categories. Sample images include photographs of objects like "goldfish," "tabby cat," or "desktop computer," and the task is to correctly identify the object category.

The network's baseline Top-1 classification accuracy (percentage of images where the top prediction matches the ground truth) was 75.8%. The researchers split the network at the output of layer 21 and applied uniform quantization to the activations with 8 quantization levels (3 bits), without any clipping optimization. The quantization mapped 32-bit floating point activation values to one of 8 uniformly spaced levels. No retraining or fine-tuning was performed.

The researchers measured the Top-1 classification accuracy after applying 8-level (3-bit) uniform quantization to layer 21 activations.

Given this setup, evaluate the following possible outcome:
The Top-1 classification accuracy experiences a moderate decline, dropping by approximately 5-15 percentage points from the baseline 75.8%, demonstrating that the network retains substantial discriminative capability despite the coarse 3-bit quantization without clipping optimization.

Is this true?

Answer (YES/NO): NO